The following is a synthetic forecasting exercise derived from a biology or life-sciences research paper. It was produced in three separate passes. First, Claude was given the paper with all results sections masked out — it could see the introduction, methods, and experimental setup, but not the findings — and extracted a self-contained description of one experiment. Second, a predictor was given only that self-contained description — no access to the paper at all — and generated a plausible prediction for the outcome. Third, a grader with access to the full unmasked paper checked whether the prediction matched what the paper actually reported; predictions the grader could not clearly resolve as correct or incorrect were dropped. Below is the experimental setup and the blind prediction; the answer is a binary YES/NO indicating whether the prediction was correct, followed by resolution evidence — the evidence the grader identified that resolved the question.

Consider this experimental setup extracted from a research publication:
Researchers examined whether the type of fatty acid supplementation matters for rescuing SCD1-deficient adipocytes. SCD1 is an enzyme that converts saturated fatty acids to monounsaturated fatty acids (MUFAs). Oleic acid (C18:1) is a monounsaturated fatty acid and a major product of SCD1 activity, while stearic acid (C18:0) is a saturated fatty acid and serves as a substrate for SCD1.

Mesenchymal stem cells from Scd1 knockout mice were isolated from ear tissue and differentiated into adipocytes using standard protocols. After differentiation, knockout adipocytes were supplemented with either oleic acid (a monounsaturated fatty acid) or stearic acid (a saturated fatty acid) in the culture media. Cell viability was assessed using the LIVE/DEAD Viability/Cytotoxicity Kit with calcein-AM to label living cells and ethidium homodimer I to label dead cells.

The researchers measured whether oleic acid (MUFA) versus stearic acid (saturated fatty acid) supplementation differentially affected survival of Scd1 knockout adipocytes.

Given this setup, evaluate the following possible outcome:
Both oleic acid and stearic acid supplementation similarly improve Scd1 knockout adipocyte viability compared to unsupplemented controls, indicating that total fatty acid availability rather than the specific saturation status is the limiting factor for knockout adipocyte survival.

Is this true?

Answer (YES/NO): NO